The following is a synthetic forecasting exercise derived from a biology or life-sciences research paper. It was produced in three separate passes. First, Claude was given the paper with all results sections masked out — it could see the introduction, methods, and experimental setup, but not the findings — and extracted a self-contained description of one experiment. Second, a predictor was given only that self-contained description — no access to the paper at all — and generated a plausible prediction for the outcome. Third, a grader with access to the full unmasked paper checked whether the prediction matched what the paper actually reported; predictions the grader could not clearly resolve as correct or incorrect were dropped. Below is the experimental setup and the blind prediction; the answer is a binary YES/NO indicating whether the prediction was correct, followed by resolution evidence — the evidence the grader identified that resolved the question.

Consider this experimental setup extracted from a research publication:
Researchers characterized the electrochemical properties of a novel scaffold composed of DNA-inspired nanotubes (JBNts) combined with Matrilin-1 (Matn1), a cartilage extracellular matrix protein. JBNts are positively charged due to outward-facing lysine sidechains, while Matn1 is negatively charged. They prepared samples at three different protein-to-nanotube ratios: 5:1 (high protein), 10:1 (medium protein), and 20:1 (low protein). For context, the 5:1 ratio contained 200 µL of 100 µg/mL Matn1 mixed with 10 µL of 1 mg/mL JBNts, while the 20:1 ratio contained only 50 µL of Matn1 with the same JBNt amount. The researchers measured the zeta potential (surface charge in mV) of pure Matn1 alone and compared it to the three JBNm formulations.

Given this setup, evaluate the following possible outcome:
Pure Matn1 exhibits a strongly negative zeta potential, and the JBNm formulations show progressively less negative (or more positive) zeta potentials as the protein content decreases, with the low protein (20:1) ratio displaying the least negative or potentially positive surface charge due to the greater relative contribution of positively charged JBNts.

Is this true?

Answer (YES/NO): YES